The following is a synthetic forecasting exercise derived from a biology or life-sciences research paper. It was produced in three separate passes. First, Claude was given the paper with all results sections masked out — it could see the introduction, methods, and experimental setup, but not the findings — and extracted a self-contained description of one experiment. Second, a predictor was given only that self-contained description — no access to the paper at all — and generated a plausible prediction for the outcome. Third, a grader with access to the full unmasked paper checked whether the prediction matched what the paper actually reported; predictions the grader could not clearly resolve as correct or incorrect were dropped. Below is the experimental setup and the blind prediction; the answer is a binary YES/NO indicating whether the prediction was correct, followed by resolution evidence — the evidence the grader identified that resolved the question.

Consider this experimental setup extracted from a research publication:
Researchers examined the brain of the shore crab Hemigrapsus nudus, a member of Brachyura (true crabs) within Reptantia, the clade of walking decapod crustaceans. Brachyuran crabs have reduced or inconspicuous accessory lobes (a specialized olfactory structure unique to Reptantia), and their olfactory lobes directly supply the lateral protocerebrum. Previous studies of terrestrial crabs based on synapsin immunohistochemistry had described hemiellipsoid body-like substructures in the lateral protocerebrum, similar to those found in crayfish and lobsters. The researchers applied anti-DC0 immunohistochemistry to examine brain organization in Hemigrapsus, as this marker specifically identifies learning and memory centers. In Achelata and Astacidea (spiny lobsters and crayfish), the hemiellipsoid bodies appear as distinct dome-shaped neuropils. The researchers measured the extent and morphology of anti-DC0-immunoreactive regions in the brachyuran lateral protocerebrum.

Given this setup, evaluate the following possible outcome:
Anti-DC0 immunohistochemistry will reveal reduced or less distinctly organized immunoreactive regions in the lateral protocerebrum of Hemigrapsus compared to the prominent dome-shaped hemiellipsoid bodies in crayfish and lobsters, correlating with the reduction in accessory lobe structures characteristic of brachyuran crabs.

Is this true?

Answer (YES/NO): NO